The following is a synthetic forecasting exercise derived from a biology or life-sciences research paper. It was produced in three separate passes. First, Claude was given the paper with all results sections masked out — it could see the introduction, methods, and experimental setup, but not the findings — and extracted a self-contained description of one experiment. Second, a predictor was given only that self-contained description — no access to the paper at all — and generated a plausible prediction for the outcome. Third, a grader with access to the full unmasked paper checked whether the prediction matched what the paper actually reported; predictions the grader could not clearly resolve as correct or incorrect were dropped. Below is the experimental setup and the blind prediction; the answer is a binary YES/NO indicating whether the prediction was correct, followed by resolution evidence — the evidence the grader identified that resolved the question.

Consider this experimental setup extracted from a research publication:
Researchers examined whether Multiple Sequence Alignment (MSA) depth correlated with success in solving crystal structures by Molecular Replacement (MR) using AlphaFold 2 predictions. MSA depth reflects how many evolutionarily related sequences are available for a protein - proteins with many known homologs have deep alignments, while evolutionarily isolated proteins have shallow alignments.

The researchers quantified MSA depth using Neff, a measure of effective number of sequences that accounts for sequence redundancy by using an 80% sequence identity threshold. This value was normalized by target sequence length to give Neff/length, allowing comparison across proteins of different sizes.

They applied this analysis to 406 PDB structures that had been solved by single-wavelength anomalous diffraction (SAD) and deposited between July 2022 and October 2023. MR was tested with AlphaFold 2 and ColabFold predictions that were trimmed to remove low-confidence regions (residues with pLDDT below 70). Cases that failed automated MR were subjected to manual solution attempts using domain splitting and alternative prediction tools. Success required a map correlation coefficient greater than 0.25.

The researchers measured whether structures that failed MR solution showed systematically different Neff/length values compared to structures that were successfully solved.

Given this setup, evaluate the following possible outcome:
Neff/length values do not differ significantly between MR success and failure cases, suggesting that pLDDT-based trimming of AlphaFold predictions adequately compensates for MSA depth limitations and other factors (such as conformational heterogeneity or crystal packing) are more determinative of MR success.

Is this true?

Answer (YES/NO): NO